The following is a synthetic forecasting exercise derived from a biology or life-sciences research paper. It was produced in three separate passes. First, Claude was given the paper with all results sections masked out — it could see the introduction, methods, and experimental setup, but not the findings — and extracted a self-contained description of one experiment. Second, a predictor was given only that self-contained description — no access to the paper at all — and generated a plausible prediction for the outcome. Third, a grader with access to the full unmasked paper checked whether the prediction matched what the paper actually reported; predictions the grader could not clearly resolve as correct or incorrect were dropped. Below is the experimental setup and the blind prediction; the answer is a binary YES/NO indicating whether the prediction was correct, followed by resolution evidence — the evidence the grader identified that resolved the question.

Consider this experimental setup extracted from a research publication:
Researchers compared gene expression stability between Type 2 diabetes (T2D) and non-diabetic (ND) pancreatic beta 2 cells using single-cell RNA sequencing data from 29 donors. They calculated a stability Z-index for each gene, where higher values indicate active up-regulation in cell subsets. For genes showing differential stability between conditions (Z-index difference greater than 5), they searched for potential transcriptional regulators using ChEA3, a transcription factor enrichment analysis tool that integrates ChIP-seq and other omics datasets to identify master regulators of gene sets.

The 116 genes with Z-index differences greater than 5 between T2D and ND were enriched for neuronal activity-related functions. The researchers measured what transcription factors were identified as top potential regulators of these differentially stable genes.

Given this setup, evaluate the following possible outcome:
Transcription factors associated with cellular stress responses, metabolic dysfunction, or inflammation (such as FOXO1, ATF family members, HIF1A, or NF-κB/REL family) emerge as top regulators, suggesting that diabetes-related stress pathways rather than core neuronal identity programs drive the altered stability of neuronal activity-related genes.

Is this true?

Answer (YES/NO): NO